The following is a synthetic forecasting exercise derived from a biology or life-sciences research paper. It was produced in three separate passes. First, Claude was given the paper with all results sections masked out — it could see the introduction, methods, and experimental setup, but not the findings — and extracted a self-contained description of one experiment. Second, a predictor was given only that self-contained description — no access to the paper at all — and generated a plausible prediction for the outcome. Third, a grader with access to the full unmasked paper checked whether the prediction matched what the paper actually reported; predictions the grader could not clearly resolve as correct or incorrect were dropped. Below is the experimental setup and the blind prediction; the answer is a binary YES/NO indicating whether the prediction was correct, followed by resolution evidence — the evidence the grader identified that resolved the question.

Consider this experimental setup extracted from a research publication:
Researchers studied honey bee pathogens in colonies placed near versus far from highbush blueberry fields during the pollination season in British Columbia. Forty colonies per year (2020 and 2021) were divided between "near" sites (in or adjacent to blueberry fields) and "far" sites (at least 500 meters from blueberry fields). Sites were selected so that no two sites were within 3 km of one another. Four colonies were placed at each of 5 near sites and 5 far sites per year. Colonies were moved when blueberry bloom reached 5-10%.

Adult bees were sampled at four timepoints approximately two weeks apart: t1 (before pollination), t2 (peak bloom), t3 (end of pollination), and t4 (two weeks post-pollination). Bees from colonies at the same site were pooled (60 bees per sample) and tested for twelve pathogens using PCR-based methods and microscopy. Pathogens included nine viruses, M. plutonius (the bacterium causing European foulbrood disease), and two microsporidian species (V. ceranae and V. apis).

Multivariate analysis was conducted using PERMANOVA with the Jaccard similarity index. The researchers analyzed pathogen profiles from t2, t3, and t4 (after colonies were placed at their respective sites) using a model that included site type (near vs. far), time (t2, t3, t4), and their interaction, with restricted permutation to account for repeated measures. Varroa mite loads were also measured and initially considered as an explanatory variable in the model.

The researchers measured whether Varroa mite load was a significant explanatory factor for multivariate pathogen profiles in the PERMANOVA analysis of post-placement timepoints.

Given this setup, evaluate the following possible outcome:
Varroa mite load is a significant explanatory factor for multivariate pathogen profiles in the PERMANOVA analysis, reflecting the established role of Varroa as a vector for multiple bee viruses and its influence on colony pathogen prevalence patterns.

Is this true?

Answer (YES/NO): NO